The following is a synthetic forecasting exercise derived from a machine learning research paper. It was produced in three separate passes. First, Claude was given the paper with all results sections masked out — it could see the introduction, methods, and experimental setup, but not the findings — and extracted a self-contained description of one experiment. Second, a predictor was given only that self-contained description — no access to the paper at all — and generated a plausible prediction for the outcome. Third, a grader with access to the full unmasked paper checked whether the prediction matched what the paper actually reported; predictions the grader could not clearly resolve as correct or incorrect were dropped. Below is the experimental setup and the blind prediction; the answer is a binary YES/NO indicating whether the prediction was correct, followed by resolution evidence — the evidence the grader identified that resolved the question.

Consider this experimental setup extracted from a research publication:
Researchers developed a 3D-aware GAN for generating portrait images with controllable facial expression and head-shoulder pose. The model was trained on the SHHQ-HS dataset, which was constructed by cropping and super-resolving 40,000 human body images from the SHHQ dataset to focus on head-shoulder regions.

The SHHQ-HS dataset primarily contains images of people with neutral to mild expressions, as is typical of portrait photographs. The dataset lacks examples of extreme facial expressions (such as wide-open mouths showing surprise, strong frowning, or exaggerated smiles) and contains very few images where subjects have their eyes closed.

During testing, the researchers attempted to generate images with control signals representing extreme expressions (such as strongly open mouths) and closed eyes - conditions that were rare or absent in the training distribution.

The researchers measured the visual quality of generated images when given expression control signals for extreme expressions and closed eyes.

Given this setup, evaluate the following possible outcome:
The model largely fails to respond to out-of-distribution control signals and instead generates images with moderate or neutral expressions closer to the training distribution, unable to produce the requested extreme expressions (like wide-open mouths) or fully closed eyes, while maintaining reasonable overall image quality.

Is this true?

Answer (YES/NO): NO